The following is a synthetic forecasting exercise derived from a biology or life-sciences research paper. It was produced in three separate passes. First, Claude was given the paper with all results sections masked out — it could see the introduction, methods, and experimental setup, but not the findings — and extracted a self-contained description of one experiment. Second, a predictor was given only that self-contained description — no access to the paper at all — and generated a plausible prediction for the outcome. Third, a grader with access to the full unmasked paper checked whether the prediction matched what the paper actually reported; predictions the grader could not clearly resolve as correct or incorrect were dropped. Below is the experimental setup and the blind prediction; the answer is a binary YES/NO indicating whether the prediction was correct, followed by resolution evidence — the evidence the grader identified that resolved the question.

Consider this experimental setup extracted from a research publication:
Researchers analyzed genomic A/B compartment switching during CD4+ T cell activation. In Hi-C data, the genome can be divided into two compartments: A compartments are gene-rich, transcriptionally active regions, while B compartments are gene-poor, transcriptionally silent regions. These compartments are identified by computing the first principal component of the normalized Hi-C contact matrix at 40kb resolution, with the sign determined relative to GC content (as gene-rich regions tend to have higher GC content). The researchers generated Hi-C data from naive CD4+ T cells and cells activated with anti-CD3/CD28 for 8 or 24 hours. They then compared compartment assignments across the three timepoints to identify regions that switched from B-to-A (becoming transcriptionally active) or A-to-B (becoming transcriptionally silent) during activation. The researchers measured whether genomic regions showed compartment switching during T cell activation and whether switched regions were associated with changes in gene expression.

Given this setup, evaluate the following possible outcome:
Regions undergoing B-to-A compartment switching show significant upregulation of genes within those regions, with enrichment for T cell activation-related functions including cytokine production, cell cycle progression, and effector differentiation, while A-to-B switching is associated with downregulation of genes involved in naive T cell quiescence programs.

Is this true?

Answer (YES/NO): NO